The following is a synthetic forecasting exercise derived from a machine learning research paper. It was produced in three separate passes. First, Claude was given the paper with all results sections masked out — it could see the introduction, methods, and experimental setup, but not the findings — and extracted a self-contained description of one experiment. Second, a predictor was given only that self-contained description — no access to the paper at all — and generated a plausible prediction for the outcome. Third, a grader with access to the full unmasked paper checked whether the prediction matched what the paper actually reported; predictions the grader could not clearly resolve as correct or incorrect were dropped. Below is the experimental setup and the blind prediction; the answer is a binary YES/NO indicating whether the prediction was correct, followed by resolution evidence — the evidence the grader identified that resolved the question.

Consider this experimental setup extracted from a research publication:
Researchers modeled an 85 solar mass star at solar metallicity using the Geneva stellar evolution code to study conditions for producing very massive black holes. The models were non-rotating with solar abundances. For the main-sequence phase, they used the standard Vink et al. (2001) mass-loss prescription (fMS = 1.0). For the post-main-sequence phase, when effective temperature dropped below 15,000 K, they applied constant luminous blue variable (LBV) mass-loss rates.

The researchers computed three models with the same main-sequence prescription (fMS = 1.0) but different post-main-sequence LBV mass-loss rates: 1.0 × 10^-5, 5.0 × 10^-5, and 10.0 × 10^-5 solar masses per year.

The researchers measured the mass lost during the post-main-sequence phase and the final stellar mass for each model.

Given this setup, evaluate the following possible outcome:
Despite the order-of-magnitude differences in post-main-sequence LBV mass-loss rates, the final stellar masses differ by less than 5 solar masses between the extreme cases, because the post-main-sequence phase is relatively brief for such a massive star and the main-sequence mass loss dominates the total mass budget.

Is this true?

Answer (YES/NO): NO